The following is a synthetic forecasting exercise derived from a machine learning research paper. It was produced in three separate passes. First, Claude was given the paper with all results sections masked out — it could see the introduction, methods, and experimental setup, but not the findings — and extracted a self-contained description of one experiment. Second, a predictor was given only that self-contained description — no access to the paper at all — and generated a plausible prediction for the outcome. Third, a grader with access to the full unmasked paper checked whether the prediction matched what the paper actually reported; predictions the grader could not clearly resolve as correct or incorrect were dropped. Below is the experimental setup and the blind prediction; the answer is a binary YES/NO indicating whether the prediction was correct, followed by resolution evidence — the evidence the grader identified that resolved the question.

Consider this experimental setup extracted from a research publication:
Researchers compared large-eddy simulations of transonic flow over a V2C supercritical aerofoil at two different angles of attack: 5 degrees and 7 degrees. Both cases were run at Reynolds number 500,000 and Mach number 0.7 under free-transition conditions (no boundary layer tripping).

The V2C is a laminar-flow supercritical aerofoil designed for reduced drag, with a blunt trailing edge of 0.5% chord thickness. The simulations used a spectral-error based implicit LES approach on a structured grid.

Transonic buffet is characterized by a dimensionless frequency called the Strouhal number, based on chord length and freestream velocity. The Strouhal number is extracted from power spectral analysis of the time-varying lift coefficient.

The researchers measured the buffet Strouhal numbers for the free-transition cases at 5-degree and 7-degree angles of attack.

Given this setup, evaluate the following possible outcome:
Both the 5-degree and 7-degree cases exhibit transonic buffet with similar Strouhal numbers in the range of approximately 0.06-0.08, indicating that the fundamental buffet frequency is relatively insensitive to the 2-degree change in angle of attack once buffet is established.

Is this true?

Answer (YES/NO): NO